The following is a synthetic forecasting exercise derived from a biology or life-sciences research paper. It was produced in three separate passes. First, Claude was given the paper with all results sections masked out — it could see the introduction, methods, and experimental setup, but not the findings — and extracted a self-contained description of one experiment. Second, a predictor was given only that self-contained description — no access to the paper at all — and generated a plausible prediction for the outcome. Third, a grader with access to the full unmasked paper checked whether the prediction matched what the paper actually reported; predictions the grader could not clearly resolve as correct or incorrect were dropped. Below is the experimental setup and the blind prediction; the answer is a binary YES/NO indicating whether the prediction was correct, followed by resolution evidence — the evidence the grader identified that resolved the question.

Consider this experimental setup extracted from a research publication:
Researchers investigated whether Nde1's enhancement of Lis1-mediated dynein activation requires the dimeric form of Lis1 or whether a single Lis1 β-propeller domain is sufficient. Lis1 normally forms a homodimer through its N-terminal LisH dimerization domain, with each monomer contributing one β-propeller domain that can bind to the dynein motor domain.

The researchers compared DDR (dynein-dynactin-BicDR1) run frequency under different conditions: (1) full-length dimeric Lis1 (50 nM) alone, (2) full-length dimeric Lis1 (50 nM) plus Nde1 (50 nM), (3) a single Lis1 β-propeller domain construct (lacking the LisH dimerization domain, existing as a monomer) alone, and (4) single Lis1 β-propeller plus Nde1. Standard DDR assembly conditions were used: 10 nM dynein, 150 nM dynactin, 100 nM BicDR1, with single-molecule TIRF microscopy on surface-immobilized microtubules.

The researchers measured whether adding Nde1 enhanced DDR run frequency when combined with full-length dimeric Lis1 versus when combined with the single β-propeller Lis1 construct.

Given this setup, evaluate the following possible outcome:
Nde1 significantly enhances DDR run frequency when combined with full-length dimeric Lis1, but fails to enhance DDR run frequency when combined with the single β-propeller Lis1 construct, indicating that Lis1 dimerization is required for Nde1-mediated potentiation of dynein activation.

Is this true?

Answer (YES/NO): YES